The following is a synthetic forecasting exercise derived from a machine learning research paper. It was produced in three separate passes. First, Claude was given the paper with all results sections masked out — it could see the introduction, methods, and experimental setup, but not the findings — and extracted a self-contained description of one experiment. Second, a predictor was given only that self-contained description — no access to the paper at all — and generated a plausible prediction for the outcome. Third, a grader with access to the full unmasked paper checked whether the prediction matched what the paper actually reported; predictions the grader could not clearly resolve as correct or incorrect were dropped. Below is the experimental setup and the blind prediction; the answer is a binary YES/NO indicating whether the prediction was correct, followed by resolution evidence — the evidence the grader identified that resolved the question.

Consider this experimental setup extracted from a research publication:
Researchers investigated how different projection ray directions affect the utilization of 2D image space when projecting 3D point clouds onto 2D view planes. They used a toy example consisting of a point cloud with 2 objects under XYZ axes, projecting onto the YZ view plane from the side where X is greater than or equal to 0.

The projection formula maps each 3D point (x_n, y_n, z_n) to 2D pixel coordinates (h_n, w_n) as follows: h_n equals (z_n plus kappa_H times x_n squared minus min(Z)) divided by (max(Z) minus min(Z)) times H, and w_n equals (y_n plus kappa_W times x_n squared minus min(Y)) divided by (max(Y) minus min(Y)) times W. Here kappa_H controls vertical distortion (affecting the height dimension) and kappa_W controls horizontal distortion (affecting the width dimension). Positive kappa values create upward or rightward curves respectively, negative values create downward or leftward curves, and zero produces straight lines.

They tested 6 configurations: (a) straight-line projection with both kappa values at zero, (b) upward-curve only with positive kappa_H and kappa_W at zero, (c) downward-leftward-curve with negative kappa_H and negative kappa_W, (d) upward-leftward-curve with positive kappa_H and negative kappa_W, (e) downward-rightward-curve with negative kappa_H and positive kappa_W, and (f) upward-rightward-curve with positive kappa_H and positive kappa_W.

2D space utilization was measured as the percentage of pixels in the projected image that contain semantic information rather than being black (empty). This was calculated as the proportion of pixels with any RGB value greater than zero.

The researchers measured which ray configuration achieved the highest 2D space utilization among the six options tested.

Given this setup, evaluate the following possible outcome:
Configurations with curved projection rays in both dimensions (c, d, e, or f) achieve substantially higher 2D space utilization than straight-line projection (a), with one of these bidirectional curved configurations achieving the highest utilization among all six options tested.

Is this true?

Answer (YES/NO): YES